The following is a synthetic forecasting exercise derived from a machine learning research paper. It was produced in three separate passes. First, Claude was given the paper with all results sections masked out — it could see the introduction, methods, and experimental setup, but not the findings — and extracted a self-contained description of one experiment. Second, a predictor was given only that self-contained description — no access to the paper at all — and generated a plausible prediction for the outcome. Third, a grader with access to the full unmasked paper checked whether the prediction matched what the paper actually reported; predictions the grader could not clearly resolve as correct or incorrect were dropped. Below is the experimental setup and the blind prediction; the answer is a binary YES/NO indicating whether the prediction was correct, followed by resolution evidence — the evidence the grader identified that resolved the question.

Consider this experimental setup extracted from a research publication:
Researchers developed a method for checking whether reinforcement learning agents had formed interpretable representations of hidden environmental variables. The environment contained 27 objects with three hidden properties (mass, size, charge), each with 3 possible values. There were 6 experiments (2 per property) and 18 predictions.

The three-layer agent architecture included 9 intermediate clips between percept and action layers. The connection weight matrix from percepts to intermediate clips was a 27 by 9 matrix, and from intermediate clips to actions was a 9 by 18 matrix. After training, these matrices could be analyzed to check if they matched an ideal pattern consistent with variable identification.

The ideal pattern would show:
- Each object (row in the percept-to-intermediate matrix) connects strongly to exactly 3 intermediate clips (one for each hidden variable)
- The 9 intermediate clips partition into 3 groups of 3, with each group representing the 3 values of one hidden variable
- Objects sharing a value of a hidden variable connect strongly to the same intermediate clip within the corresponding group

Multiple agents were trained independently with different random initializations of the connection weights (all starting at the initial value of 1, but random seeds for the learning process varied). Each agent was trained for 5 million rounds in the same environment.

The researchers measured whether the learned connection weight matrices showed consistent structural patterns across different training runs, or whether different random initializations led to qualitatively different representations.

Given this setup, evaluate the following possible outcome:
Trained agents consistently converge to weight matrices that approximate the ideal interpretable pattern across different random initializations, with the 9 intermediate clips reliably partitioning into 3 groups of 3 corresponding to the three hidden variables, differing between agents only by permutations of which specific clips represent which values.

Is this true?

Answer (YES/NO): YES